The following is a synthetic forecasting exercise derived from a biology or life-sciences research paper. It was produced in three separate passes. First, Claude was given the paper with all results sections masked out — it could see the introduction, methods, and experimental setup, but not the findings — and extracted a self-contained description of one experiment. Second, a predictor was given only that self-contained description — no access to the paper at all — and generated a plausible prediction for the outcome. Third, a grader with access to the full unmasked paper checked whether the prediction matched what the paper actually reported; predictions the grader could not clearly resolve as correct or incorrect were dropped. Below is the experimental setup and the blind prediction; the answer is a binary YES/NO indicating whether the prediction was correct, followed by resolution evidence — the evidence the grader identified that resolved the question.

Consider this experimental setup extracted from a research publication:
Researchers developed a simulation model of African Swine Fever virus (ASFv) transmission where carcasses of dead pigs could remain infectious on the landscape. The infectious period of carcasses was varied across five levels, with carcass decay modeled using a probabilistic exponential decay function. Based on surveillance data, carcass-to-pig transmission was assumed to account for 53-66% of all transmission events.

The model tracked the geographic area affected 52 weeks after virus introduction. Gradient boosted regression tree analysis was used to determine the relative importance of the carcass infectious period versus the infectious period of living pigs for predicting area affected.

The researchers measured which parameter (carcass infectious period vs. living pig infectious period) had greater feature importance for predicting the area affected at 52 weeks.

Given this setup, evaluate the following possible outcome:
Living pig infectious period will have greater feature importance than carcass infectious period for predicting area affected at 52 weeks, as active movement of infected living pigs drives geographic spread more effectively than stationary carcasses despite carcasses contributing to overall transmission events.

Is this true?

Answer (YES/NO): YES